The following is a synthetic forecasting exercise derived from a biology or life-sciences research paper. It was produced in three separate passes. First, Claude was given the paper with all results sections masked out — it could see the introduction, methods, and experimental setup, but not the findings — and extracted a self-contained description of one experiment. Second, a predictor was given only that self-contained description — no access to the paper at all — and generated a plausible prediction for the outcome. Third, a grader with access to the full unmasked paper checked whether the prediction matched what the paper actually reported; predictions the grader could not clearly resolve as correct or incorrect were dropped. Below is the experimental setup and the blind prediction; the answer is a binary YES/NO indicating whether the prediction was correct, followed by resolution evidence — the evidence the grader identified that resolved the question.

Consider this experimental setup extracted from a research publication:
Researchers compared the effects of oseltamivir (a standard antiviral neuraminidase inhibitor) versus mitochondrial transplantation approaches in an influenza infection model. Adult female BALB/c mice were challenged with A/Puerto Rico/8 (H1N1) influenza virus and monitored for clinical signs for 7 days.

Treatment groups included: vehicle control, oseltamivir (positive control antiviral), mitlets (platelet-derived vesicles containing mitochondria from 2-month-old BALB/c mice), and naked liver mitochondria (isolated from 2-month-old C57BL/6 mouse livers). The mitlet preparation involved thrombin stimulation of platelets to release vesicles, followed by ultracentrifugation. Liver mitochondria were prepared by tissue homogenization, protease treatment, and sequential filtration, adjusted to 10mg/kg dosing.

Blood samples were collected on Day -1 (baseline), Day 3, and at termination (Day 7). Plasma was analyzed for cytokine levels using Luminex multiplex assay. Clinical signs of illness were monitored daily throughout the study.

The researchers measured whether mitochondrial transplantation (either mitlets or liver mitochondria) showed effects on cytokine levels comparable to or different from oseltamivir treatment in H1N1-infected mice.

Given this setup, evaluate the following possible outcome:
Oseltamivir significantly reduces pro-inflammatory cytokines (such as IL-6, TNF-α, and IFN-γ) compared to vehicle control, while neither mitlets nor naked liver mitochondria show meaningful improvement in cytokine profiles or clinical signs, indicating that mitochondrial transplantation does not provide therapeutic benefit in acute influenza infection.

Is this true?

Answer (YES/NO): NO